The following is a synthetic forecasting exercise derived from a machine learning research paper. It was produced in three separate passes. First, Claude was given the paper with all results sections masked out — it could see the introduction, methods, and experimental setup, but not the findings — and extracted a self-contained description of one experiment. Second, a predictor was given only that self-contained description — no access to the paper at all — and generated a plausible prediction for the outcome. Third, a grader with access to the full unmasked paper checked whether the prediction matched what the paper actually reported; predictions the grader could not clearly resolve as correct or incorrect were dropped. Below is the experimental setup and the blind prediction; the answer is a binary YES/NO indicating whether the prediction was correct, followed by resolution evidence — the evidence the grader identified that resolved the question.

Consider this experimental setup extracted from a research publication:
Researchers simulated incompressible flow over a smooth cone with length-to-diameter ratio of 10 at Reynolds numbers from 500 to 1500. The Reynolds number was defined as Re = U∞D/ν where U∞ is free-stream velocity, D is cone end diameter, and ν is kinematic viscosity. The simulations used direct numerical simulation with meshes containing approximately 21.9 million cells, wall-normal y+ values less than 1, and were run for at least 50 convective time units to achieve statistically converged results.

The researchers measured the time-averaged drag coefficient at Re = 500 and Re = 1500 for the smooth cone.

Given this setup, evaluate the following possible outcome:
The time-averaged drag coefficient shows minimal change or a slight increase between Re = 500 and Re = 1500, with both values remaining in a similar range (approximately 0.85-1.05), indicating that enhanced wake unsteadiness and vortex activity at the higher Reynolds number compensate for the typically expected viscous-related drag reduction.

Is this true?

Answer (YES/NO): NO